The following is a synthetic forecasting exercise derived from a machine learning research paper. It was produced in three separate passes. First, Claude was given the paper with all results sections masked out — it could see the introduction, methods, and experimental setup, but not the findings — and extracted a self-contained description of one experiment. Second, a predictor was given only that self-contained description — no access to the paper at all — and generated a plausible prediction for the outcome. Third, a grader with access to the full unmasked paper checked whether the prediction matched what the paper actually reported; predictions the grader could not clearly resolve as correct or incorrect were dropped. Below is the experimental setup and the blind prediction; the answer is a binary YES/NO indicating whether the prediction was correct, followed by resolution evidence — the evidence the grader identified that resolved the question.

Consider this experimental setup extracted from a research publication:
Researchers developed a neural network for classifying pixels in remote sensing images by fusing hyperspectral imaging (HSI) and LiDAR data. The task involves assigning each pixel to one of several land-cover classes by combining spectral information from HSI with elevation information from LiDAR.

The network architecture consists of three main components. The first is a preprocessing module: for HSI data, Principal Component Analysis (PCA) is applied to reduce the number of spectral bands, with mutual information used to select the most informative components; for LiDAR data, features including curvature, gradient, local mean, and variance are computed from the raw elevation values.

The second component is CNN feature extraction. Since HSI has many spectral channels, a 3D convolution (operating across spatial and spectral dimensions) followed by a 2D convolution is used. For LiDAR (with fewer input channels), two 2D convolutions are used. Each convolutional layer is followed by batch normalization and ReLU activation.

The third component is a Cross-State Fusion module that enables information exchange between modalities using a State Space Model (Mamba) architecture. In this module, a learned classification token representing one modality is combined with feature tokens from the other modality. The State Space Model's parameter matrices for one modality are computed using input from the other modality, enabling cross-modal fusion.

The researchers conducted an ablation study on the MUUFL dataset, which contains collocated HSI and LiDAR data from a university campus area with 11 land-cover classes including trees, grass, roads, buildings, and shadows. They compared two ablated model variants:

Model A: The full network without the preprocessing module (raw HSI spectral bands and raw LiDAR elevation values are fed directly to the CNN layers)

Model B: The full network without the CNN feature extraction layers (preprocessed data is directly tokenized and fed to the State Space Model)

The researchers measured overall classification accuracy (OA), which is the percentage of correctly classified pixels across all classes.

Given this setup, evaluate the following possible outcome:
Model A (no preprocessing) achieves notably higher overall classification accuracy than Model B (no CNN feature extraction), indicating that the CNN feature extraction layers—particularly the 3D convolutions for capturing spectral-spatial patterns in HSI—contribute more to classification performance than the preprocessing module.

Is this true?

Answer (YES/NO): NO